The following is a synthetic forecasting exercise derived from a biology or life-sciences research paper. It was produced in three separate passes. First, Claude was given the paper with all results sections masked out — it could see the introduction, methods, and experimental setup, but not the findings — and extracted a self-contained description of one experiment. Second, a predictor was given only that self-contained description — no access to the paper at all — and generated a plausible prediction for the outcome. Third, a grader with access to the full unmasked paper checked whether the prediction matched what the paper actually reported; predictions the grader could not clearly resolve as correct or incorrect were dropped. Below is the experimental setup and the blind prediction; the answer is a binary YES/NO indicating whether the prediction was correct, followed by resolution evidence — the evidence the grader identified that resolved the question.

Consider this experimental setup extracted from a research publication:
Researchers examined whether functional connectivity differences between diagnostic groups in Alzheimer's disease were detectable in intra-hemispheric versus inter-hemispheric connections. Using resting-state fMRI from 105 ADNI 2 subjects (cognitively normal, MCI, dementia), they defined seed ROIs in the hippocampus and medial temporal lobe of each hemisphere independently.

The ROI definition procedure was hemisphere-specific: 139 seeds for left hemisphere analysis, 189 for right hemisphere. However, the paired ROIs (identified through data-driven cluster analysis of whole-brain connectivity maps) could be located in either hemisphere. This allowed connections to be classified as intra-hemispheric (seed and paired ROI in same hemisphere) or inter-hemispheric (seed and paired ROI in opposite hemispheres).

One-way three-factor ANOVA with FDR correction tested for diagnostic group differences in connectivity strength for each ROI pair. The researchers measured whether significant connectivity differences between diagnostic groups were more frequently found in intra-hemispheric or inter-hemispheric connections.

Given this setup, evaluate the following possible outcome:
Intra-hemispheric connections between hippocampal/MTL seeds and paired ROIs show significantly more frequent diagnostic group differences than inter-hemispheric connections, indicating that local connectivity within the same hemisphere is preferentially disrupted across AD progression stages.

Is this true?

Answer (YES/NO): NO